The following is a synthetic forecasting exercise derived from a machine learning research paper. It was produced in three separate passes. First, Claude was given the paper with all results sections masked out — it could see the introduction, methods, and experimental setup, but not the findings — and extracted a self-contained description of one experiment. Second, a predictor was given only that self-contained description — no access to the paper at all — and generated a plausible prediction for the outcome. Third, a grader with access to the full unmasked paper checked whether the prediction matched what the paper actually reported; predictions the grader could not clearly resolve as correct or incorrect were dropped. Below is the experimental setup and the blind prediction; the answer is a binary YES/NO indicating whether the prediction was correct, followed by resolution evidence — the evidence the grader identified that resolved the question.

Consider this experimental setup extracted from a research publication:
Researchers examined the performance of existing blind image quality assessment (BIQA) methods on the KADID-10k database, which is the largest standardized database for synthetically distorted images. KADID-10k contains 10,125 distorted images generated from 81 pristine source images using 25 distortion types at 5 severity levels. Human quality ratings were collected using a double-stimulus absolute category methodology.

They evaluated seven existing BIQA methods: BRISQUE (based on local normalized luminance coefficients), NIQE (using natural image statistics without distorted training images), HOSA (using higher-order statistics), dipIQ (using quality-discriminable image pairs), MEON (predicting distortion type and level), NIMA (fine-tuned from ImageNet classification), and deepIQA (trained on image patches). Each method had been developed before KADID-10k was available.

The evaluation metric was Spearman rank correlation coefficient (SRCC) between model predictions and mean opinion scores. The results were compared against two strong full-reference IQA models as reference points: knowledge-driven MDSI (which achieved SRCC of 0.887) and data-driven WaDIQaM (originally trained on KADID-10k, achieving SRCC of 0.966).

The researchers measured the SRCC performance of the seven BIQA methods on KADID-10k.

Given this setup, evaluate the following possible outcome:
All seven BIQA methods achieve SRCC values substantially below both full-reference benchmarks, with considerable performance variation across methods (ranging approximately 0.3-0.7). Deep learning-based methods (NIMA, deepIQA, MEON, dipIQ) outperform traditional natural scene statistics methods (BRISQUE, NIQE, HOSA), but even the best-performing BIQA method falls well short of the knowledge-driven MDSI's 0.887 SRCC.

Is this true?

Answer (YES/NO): NO